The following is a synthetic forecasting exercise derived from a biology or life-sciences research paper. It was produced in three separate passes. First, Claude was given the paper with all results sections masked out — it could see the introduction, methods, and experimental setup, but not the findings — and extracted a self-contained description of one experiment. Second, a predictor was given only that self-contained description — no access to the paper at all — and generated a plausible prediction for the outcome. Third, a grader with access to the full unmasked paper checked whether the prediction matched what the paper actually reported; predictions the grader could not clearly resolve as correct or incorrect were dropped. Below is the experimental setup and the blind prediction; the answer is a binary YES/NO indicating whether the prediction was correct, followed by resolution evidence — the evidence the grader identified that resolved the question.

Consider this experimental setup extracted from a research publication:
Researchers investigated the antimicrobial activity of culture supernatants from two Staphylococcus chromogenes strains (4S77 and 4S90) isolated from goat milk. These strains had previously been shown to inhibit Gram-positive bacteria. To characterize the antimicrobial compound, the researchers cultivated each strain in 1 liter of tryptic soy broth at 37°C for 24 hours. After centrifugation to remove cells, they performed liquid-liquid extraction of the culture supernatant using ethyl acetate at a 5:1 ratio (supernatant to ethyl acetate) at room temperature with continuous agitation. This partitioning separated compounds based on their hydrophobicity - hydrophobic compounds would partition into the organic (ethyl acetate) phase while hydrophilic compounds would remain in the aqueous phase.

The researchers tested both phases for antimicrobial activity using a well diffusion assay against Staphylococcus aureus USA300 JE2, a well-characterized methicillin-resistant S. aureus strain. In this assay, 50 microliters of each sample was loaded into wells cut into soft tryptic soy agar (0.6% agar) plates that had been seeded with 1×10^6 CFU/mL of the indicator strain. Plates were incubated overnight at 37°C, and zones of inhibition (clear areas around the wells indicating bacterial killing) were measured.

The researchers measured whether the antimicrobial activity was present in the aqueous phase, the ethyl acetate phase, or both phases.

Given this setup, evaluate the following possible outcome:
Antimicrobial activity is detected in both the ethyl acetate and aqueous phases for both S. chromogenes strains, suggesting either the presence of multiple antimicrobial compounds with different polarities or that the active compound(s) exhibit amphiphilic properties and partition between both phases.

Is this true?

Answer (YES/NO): NO